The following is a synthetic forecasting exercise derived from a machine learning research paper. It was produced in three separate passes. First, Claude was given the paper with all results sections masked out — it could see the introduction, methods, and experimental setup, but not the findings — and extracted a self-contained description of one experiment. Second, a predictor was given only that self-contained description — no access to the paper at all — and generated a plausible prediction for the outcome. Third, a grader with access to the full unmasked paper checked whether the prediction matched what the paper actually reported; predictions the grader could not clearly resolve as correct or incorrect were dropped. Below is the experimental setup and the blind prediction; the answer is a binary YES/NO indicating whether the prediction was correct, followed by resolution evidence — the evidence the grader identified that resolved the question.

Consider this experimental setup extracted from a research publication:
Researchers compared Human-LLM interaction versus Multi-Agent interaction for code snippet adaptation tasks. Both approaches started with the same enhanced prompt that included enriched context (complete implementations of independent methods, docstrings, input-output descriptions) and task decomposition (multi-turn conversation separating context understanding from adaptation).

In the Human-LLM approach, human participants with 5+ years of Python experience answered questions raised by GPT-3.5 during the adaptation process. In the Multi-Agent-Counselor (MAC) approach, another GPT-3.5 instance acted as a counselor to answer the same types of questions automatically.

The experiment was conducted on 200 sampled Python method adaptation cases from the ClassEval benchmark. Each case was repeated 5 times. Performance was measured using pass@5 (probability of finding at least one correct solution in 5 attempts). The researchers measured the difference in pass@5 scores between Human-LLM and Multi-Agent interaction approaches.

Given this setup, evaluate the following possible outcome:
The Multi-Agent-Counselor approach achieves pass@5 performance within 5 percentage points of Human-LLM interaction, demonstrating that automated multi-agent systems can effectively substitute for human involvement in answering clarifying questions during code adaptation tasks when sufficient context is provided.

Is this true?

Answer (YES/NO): YES